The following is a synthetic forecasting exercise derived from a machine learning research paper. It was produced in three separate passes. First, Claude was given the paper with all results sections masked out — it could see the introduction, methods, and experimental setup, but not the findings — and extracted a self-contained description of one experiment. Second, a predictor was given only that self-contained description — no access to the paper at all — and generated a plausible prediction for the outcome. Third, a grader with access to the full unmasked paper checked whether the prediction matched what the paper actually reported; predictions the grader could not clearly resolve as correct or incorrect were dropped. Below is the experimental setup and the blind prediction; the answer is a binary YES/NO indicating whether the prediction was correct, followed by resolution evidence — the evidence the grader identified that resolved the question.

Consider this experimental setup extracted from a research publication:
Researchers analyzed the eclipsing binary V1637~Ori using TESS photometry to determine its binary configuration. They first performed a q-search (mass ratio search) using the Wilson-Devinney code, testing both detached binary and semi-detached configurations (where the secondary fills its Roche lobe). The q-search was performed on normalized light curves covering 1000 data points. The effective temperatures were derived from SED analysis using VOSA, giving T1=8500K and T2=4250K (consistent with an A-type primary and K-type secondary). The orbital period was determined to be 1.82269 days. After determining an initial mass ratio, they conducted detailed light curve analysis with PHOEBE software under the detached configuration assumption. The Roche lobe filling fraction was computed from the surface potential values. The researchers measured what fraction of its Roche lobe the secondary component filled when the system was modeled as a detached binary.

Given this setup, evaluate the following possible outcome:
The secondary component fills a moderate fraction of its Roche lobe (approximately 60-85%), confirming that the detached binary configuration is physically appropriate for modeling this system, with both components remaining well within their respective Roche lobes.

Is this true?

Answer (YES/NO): NO